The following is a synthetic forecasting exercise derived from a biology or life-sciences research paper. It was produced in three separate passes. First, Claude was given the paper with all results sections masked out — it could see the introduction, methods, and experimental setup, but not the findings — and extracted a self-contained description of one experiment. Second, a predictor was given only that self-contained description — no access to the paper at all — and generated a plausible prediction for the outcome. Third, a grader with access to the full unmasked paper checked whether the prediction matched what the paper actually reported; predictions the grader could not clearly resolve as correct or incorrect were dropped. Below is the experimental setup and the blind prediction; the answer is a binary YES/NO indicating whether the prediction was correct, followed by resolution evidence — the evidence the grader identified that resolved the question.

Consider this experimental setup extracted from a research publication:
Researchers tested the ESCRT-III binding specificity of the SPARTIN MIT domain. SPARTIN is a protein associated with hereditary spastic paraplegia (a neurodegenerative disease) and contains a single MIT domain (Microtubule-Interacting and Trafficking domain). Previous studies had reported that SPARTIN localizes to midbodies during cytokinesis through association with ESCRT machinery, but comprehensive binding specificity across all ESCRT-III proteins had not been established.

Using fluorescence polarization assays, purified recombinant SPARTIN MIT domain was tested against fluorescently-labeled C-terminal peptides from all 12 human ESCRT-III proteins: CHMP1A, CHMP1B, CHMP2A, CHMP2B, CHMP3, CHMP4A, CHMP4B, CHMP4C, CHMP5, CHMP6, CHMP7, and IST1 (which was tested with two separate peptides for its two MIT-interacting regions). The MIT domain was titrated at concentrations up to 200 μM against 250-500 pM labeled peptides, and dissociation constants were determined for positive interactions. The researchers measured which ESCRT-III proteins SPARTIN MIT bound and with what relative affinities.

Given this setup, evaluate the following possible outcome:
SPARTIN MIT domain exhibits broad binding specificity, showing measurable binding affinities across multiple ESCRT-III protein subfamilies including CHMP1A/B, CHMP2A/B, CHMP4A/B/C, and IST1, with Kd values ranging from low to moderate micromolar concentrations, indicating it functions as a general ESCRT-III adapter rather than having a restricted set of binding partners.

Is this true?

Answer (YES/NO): NO